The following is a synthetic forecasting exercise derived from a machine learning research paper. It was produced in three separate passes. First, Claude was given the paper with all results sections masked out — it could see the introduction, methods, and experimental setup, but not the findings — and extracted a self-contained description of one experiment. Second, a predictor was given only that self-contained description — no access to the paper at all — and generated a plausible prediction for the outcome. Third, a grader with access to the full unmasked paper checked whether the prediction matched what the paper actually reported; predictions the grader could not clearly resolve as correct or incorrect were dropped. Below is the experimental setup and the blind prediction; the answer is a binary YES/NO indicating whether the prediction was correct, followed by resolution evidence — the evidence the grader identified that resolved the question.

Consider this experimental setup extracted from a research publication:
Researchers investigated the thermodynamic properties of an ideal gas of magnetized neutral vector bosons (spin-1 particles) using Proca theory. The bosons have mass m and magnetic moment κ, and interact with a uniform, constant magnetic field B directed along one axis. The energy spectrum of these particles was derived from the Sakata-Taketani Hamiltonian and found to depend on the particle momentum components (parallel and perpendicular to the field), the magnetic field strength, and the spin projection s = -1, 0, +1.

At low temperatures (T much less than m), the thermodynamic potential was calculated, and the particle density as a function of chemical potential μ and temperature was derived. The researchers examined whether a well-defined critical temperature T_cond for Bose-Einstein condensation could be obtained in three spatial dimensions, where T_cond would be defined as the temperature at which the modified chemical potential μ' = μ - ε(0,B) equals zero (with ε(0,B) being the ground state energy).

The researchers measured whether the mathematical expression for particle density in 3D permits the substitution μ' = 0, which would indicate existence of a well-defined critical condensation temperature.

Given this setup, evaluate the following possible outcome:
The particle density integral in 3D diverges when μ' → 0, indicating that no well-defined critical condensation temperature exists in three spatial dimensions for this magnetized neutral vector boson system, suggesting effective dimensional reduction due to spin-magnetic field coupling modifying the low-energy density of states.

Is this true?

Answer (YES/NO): NO